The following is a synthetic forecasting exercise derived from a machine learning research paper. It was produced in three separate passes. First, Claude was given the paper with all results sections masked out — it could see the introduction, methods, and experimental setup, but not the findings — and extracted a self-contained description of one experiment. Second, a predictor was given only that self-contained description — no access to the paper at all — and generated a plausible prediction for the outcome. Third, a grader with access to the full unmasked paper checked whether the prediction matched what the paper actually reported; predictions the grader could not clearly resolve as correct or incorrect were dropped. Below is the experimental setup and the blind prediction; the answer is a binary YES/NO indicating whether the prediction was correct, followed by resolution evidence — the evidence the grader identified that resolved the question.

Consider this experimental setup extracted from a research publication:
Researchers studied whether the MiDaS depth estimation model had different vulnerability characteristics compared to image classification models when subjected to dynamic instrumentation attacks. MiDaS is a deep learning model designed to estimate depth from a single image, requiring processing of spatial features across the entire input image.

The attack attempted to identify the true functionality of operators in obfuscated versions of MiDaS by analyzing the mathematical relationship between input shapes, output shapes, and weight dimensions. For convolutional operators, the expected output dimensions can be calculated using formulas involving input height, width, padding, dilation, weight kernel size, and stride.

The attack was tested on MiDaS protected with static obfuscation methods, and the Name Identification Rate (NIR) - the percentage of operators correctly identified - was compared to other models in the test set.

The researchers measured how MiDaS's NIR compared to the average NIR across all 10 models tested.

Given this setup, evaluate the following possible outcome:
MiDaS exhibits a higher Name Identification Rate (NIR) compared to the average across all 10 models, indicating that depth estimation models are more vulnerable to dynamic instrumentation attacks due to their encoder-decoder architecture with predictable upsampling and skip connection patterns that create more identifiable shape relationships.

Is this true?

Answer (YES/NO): NO